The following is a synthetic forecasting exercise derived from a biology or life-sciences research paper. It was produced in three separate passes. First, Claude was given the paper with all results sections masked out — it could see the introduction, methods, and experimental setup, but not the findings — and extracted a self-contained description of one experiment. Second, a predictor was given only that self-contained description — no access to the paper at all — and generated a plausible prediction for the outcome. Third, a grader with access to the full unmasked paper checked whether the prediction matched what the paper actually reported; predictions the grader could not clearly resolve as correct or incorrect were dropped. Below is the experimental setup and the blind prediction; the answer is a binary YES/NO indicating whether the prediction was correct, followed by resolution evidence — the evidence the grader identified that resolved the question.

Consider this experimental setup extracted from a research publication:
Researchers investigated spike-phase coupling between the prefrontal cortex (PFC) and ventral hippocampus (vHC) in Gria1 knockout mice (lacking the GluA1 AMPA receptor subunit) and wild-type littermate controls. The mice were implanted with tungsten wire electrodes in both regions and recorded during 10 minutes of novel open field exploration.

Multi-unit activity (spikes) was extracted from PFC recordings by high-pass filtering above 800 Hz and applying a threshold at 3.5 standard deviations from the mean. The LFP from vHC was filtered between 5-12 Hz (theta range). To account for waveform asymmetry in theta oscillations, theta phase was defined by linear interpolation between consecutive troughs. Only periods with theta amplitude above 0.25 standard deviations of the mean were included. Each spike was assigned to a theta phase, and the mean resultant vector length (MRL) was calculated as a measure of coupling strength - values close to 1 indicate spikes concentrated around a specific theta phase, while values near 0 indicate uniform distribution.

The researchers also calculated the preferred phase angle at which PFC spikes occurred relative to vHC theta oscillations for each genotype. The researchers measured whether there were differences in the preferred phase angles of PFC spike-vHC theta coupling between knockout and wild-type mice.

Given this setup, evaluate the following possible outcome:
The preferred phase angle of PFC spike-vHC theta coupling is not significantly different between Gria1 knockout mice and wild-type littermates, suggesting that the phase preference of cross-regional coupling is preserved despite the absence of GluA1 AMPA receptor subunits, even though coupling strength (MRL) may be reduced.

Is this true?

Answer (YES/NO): NO